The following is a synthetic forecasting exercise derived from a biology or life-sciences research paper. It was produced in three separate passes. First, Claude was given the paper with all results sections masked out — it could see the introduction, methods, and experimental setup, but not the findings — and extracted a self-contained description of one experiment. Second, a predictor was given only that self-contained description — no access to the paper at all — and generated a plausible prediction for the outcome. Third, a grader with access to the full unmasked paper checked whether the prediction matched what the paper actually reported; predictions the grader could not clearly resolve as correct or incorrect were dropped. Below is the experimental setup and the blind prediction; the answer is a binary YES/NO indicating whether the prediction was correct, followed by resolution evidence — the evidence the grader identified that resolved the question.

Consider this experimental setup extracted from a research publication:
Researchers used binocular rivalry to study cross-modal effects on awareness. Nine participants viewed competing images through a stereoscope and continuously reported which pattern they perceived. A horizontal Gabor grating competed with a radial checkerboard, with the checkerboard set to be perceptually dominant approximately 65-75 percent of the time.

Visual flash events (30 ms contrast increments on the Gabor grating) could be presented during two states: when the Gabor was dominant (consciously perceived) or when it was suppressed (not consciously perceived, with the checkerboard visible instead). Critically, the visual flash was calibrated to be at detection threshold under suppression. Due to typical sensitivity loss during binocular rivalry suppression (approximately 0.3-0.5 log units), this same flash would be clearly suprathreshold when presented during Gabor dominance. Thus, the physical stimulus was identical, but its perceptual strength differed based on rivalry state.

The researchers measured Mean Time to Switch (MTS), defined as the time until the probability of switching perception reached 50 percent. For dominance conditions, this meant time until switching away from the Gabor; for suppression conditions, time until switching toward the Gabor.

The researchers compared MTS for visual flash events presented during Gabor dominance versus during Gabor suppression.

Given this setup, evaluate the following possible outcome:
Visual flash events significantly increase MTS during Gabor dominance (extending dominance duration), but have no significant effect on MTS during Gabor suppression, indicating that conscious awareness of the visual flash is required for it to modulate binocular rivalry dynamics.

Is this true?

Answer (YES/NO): NO